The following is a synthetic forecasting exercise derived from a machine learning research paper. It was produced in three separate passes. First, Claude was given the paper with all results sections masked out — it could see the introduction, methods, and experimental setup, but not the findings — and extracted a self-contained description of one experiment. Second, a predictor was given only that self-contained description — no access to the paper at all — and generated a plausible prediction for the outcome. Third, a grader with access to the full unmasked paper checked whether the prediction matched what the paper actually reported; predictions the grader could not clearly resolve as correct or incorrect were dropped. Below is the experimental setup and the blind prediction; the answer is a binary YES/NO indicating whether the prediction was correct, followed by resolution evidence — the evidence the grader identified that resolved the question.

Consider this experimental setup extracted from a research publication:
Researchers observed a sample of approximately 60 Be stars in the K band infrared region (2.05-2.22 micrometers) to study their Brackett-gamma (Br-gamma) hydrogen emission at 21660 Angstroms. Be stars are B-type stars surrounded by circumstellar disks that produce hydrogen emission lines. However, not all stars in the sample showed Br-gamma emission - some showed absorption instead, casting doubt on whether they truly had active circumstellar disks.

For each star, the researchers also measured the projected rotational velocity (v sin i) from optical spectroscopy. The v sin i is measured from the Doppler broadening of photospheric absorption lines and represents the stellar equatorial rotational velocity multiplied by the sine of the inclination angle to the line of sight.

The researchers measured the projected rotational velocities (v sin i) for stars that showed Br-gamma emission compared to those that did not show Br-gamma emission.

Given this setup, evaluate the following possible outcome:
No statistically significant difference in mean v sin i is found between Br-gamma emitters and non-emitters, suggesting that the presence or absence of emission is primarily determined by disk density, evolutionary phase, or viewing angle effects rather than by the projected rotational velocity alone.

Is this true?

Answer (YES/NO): NO